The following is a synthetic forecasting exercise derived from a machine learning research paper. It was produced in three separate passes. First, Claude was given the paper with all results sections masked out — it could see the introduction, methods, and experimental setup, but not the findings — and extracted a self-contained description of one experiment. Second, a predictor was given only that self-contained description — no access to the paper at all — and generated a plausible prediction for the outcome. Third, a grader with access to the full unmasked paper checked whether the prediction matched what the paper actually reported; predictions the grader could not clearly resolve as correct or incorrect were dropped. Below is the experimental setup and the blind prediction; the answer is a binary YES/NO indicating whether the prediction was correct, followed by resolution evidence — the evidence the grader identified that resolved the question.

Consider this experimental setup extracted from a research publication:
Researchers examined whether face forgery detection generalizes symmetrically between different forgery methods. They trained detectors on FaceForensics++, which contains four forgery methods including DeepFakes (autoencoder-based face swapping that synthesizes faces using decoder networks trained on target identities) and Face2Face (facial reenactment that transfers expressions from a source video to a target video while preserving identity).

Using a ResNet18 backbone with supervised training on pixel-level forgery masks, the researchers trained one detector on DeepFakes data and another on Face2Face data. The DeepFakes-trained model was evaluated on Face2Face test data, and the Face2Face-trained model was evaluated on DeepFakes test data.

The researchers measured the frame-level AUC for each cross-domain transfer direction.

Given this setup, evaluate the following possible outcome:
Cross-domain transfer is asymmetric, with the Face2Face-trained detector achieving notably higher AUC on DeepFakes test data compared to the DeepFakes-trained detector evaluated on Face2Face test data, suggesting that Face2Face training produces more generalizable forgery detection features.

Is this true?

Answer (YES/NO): YES